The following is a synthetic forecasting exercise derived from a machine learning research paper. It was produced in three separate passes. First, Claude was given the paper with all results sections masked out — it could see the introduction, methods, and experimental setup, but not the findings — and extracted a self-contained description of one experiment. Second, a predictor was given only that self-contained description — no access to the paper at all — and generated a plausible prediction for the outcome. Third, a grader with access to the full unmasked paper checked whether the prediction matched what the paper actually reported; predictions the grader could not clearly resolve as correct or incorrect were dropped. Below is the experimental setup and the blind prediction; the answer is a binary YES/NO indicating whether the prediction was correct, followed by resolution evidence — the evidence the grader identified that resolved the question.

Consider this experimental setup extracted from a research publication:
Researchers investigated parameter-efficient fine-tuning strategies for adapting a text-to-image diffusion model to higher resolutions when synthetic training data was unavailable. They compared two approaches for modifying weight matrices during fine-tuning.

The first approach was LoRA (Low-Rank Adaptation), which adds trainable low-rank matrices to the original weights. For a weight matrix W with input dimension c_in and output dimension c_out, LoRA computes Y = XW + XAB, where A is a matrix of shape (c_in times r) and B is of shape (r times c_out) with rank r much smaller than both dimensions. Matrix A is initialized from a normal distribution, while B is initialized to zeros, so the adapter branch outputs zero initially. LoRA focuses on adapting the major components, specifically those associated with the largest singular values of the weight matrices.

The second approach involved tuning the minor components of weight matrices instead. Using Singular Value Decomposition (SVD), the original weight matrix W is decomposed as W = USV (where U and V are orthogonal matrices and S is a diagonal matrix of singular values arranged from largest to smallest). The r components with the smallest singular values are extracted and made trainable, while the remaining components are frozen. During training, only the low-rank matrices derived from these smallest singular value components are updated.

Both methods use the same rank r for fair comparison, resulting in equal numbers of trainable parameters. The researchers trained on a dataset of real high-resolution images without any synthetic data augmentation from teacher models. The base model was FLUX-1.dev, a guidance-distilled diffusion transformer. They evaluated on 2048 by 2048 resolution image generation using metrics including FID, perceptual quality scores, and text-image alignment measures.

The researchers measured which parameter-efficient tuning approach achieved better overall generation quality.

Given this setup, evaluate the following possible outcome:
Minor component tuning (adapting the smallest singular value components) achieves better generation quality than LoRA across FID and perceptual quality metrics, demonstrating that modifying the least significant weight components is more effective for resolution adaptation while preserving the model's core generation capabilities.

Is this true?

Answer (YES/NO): NO